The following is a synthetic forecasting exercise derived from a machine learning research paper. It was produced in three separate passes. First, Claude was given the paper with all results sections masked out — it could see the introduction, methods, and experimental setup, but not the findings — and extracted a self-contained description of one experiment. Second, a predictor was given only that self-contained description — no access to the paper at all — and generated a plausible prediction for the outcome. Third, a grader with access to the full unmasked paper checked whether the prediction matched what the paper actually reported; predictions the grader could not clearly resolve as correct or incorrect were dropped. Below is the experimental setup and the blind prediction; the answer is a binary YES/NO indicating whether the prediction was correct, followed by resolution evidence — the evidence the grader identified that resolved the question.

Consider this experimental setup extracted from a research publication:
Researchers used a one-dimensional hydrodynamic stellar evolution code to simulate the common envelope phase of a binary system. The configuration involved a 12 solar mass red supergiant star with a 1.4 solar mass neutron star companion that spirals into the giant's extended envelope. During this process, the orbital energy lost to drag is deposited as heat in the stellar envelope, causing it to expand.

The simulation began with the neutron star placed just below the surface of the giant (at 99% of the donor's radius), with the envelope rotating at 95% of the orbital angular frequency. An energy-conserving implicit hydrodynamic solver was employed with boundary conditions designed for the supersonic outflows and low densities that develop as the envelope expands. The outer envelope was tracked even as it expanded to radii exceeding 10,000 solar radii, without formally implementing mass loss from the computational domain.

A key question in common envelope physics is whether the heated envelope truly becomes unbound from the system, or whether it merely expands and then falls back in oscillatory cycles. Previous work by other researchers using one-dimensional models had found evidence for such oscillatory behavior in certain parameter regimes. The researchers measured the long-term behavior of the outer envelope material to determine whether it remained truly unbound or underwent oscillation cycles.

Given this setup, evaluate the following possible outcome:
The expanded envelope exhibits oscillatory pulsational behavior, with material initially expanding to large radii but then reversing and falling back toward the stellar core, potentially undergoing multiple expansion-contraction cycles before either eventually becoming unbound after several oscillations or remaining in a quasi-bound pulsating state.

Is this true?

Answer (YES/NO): NO